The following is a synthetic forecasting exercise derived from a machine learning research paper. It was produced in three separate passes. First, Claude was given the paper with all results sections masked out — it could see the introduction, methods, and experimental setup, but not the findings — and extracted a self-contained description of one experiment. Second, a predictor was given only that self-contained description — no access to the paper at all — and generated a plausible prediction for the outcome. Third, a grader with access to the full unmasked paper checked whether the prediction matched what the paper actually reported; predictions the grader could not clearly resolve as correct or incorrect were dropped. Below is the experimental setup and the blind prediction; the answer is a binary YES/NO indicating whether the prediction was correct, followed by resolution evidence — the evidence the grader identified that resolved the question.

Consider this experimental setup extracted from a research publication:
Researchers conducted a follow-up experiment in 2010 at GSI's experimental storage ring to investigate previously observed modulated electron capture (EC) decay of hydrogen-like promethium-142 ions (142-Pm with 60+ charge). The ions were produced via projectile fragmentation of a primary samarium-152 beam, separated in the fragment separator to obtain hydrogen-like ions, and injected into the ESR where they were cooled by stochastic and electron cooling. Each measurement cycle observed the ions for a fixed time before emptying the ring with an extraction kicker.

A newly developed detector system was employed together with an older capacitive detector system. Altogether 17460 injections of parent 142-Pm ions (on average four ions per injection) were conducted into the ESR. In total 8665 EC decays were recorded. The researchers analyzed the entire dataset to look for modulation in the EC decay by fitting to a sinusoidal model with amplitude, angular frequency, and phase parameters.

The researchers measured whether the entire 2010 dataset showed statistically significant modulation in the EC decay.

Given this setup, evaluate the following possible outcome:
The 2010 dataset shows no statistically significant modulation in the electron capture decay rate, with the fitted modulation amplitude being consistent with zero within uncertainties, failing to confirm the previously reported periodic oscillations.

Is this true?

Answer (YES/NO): YES